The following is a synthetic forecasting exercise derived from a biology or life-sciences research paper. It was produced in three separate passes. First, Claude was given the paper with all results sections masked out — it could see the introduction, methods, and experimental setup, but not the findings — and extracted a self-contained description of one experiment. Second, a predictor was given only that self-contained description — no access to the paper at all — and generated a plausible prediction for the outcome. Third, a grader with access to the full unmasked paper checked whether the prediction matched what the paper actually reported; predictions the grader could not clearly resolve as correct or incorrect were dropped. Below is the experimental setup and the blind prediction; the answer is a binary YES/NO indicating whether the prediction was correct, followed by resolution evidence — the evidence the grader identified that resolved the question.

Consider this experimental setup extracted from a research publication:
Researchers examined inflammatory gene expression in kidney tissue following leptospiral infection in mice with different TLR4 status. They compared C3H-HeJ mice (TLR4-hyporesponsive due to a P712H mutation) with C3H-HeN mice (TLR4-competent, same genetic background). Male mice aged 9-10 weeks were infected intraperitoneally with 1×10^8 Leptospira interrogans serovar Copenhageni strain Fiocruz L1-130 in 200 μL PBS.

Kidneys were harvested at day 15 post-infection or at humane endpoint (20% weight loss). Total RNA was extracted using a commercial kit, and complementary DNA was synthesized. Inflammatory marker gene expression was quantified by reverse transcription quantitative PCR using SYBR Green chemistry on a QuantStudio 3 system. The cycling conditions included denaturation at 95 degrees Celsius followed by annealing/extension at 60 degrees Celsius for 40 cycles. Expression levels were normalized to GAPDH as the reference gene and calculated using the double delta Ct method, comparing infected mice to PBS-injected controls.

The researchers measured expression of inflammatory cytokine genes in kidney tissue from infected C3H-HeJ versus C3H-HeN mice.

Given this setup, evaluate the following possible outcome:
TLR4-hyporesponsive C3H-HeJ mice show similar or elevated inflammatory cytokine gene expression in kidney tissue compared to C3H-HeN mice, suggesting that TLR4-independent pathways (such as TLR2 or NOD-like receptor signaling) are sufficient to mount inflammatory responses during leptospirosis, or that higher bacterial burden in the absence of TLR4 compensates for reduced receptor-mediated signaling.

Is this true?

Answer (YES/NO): YES